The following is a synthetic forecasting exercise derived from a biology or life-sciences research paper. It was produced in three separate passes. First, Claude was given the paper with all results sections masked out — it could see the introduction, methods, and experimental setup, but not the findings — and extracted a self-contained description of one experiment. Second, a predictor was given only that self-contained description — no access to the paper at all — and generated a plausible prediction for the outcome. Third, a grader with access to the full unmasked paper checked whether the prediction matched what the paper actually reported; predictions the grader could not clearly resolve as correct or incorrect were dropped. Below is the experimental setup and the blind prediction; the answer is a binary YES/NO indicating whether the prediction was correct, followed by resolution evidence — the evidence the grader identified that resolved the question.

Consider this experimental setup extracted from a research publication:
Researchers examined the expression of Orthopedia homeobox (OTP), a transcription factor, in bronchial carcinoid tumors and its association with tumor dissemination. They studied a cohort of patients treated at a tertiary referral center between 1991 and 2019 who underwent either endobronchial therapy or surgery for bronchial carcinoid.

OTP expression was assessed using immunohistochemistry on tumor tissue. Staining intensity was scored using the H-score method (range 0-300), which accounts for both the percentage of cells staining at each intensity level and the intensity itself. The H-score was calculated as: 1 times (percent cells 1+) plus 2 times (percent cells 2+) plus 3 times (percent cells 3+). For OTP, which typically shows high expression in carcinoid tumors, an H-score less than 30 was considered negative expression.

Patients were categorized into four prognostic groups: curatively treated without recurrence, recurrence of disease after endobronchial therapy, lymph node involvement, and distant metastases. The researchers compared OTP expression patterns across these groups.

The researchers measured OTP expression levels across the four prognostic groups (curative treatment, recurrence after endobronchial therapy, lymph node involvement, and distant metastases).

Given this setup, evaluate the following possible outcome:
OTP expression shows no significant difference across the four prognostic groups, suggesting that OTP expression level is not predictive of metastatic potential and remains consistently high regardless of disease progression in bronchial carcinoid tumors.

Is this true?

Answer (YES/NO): NO